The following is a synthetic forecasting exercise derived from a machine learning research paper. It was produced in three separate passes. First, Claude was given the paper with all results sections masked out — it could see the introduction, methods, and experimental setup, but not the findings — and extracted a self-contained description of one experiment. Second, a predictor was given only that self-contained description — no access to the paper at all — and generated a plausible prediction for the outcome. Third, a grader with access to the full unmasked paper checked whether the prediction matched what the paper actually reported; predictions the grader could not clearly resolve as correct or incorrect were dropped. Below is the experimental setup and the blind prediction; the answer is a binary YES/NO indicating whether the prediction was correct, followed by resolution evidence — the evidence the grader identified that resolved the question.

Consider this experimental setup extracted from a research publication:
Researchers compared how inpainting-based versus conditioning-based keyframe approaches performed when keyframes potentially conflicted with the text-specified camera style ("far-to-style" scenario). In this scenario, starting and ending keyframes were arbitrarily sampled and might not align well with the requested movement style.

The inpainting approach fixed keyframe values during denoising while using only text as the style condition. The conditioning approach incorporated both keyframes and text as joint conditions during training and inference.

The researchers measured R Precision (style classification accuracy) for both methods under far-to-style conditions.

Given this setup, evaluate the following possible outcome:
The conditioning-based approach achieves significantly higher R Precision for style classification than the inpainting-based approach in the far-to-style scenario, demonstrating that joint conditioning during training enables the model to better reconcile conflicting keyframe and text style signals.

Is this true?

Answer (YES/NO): NO